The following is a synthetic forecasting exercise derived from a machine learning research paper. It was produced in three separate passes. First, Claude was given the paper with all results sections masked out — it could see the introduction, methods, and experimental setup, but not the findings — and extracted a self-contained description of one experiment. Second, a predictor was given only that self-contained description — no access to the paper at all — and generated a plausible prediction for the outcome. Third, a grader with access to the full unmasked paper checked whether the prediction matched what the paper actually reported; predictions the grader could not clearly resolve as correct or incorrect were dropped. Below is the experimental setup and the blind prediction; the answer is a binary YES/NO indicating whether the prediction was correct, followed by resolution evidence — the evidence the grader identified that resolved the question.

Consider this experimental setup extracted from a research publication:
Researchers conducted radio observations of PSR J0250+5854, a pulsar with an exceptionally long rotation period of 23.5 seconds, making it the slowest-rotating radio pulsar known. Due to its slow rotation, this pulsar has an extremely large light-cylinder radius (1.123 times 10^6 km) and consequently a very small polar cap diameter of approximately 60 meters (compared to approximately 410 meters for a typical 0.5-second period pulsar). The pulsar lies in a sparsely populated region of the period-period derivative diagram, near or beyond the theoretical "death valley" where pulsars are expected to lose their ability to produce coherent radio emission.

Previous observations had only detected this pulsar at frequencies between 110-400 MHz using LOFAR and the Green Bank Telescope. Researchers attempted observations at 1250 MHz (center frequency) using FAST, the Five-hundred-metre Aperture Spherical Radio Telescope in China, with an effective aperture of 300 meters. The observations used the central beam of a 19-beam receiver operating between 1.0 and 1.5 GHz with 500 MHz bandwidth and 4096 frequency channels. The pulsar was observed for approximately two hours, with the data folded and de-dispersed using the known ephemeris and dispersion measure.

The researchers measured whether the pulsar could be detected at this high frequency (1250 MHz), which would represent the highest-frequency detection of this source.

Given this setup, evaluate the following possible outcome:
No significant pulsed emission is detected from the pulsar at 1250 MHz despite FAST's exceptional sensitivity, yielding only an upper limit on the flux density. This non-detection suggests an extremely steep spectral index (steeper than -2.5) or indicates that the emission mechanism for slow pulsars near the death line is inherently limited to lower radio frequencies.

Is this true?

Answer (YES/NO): NO